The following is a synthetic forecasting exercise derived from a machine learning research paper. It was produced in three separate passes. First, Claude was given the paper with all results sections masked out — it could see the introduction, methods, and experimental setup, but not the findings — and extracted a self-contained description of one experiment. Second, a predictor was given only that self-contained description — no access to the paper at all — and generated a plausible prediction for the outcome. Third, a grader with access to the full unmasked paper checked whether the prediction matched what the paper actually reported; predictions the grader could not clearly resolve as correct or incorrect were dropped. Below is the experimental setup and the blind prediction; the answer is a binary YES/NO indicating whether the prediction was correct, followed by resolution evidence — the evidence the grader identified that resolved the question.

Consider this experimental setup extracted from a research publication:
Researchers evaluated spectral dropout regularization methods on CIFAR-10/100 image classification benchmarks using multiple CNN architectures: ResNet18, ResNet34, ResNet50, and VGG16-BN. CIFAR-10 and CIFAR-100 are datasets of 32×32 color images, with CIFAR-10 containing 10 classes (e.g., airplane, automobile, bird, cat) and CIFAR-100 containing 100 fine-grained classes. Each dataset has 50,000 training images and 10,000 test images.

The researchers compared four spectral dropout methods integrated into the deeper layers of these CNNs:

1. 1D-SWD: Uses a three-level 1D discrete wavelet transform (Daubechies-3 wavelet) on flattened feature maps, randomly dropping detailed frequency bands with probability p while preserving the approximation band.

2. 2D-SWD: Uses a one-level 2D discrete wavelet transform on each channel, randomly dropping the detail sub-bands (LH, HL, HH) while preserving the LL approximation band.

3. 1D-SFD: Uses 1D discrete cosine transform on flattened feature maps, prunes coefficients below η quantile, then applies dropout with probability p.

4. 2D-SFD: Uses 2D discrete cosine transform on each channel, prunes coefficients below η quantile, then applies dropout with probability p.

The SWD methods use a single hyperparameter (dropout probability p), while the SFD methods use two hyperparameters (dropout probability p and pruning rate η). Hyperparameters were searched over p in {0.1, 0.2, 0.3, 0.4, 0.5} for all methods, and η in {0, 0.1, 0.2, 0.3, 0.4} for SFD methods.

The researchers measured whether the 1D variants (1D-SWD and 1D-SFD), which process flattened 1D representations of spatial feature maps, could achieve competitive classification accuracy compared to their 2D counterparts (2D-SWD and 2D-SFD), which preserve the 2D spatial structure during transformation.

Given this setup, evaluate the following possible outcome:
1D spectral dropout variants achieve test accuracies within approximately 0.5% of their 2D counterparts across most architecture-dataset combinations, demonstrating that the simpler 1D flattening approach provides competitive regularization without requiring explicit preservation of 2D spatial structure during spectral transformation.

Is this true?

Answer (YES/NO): YES